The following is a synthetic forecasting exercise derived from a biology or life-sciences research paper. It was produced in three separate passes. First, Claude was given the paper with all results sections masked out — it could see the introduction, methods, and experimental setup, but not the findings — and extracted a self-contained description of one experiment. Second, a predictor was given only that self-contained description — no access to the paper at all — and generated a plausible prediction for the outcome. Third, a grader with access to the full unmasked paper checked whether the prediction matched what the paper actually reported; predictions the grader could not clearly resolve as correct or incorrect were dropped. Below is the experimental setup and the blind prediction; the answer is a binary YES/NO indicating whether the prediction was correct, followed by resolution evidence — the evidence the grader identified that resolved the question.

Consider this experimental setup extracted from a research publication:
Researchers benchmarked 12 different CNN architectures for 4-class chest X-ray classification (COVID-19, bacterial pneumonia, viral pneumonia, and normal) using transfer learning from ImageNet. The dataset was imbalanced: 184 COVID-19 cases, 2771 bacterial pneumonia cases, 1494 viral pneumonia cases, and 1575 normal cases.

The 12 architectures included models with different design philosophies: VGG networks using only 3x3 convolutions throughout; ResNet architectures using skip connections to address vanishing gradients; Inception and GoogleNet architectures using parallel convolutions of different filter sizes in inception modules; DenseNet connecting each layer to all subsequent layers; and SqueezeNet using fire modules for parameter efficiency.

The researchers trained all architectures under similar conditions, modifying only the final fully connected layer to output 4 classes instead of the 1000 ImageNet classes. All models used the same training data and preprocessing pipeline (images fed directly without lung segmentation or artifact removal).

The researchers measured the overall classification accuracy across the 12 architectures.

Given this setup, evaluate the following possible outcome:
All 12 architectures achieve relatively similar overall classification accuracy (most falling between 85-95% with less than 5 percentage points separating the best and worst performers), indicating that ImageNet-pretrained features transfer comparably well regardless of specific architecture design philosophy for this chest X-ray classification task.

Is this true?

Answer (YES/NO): NO